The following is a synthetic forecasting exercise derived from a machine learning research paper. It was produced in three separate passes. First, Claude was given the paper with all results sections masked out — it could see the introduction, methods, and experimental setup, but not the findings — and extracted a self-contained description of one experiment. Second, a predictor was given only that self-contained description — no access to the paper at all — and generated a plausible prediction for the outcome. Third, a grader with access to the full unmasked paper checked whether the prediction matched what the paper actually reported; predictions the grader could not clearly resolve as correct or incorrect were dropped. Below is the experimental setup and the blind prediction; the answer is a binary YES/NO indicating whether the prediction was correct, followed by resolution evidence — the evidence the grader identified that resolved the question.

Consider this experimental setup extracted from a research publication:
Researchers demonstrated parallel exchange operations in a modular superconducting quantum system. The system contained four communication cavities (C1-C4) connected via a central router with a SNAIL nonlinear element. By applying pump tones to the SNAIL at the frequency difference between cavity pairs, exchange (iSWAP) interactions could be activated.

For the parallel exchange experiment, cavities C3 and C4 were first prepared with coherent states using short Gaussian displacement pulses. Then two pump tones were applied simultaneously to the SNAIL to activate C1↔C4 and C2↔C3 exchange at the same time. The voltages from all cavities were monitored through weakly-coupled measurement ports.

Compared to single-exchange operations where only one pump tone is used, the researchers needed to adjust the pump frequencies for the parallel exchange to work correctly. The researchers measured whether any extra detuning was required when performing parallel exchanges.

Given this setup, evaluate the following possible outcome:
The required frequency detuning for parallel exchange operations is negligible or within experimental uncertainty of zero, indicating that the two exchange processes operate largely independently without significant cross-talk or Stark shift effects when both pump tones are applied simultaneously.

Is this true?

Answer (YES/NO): NO